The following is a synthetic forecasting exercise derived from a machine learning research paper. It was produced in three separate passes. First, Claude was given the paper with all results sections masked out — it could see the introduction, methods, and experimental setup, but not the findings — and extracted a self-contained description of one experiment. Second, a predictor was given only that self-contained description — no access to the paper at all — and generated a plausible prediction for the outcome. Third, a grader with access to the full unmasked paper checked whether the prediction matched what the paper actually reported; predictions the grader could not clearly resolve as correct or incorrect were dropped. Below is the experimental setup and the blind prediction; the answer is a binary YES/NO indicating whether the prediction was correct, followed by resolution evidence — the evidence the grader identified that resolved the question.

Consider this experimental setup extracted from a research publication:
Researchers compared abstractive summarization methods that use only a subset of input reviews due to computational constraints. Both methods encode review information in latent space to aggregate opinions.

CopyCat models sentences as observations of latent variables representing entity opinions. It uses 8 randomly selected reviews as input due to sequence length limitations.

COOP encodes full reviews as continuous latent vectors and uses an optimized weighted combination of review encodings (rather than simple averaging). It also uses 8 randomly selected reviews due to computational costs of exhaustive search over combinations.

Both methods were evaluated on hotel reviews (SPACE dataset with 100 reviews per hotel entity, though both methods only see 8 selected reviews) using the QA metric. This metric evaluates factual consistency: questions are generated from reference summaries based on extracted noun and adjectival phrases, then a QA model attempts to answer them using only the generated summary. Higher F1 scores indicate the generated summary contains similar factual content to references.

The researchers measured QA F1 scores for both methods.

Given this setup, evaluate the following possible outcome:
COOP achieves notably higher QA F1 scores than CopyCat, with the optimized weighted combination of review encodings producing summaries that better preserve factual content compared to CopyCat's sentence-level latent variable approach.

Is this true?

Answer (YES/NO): NO